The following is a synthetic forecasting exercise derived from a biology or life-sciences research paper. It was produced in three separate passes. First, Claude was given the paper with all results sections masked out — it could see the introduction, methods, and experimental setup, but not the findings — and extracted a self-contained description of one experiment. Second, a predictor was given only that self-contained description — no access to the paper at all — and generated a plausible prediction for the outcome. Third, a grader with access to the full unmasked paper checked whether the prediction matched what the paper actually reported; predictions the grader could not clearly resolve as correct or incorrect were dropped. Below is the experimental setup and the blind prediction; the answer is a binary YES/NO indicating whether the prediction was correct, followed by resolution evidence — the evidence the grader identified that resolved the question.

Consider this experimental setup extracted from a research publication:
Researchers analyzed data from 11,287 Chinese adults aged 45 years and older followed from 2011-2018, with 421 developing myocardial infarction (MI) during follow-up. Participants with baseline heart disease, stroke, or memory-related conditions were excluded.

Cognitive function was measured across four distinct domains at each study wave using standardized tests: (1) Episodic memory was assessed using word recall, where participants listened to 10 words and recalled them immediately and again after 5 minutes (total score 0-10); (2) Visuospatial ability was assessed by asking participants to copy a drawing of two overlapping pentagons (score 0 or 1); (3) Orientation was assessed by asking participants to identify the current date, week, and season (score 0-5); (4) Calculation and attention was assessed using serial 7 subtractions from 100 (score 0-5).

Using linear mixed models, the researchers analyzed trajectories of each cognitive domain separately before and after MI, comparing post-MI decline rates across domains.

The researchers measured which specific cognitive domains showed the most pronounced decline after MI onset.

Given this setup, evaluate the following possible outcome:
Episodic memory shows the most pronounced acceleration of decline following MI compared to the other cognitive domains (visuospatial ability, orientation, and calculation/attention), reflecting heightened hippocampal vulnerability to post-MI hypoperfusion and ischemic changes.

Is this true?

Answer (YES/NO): NO